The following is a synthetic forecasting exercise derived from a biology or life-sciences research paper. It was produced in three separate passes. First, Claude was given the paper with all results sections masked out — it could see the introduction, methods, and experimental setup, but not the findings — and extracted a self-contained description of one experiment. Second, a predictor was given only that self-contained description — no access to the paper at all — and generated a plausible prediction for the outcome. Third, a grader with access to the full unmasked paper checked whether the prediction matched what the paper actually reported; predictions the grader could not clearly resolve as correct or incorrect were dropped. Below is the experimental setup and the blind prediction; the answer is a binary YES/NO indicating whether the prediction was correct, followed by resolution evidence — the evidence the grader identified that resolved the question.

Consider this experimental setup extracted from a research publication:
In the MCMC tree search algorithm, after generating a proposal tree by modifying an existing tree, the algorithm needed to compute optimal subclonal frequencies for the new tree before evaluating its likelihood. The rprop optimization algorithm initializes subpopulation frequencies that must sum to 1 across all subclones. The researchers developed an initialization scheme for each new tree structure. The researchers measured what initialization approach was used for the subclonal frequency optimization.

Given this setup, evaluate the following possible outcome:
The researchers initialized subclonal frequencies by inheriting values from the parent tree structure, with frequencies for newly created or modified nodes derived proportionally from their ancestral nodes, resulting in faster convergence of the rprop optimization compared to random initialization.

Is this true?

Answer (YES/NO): NO